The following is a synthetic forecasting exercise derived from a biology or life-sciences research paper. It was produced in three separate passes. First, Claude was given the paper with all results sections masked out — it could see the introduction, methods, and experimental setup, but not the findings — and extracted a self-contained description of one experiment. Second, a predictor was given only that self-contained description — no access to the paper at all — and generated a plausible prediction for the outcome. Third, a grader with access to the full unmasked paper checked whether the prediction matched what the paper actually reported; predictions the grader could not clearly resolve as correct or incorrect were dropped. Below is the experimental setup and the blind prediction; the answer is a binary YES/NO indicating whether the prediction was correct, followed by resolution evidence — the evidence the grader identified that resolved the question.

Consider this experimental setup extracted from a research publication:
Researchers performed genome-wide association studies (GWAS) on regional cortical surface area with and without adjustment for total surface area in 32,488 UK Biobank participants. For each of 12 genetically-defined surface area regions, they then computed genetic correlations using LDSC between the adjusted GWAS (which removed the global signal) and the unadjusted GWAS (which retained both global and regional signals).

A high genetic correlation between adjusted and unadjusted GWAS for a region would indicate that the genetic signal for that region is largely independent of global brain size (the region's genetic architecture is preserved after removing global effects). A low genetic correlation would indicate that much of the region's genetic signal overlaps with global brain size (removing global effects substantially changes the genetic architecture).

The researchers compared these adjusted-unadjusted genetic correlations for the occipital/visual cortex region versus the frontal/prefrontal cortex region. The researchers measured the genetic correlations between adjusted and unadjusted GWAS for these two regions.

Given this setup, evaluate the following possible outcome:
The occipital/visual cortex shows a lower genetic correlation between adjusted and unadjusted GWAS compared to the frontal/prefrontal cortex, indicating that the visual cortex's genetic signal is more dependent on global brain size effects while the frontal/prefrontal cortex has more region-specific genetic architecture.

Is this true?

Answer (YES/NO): NO